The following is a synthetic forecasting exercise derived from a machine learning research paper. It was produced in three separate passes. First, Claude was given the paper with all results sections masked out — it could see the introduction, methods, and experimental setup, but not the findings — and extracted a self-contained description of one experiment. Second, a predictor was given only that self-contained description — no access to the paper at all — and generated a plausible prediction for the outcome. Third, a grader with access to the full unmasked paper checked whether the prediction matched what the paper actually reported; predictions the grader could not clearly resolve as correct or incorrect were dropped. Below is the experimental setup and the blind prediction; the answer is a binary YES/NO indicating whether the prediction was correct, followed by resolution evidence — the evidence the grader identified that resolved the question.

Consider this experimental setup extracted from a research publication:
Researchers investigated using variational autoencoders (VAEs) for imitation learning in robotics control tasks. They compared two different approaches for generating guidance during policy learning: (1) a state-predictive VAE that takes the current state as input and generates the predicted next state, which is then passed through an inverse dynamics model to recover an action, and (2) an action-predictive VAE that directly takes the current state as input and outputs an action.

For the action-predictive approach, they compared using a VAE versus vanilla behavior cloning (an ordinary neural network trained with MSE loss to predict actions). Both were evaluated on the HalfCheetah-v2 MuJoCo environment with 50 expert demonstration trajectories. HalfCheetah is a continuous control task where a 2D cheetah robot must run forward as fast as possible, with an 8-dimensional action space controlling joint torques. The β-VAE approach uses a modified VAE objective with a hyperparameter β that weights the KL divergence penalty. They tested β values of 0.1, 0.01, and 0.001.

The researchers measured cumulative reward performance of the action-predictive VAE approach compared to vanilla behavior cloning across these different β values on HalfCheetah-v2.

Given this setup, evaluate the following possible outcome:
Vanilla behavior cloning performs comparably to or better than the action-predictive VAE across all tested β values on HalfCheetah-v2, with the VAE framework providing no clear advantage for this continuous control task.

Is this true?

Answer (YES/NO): YES